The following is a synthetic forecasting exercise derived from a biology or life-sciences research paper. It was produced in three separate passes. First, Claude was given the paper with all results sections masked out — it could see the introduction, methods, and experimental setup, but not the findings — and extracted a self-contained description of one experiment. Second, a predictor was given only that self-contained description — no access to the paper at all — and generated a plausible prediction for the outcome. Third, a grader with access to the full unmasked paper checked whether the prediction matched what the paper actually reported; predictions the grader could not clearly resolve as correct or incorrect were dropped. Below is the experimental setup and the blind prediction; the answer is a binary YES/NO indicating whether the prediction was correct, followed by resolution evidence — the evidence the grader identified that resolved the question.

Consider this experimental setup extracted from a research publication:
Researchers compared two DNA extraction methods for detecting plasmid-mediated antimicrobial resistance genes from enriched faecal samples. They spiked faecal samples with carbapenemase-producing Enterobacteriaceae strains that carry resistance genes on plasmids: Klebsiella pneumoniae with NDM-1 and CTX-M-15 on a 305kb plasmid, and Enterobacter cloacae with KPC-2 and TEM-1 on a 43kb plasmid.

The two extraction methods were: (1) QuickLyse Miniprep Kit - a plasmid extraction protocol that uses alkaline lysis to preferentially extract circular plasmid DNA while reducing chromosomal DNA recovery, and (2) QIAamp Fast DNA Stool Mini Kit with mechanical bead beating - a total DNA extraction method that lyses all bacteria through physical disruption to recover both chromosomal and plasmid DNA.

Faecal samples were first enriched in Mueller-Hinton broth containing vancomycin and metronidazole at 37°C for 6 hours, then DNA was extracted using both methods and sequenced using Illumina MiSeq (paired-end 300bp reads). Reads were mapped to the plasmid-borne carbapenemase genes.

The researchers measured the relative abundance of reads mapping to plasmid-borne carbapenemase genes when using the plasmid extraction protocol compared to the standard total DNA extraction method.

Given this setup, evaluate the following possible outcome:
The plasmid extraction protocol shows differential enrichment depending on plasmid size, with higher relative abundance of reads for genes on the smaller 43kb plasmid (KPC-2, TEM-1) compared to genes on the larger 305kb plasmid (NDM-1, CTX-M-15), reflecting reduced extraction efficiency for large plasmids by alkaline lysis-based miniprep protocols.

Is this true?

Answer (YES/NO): YES